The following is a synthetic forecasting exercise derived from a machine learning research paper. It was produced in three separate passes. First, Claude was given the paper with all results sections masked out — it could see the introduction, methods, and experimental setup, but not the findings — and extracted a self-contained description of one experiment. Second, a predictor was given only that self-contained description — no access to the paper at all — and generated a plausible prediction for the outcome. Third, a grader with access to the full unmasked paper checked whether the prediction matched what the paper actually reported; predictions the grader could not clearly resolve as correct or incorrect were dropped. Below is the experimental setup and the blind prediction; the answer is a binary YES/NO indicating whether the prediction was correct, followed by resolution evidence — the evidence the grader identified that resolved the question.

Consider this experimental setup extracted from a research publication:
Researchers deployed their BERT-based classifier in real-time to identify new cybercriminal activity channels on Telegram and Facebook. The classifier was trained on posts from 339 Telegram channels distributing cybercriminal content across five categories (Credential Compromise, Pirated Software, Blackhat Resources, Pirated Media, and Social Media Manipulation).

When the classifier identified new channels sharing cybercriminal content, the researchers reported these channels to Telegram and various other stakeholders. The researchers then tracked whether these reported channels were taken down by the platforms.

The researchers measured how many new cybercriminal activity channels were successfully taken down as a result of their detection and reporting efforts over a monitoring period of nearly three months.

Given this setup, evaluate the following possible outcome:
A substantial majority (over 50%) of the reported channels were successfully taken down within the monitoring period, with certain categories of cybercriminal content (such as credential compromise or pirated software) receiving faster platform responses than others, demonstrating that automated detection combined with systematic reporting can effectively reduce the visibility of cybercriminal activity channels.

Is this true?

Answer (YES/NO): NO